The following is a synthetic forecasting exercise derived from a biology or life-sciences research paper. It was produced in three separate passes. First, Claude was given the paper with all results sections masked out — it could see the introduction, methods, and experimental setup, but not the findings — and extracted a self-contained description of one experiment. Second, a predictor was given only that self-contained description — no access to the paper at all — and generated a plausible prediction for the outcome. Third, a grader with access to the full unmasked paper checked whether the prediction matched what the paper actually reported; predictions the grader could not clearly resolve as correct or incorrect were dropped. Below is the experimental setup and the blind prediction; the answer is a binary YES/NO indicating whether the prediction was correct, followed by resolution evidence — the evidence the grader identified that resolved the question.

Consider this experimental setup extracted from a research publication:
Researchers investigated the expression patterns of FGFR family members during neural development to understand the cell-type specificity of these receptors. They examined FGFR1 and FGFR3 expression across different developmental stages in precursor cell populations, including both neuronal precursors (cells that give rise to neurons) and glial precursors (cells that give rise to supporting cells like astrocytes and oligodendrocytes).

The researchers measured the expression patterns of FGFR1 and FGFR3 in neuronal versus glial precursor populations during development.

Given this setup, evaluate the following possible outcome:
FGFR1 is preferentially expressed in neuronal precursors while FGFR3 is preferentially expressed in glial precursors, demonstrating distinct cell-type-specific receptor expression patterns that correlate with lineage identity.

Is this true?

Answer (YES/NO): NO